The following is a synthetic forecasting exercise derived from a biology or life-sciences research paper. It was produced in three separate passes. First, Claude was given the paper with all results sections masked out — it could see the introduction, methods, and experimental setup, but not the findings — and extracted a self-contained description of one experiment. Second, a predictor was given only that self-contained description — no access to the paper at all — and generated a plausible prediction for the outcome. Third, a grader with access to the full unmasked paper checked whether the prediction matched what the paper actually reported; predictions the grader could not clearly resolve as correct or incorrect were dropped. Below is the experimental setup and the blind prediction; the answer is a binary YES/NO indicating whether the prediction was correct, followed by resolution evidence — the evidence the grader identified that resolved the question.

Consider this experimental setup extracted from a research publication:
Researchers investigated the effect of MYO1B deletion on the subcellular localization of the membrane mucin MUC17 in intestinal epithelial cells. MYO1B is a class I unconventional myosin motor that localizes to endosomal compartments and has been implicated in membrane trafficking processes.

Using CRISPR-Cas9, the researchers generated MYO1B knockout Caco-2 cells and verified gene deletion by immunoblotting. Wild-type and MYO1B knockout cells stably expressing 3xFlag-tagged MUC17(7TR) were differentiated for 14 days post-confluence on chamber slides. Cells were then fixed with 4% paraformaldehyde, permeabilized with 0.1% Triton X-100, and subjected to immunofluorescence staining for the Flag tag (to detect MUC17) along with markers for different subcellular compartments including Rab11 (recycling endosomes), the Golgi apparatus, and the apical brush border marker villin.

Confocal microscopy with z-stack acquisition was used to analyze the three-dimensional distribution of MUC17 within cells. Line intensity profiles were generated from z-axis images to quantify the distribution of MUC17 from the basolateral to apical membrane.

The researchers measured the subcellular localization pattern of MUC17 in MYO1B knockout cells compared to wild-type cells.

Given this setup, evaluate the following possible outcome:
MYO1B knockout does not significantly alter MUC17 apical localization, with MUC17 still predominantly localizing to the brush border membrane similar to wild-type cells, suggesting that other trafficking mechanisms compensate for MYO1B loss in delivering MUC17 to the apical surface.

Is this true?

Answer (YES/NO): YES